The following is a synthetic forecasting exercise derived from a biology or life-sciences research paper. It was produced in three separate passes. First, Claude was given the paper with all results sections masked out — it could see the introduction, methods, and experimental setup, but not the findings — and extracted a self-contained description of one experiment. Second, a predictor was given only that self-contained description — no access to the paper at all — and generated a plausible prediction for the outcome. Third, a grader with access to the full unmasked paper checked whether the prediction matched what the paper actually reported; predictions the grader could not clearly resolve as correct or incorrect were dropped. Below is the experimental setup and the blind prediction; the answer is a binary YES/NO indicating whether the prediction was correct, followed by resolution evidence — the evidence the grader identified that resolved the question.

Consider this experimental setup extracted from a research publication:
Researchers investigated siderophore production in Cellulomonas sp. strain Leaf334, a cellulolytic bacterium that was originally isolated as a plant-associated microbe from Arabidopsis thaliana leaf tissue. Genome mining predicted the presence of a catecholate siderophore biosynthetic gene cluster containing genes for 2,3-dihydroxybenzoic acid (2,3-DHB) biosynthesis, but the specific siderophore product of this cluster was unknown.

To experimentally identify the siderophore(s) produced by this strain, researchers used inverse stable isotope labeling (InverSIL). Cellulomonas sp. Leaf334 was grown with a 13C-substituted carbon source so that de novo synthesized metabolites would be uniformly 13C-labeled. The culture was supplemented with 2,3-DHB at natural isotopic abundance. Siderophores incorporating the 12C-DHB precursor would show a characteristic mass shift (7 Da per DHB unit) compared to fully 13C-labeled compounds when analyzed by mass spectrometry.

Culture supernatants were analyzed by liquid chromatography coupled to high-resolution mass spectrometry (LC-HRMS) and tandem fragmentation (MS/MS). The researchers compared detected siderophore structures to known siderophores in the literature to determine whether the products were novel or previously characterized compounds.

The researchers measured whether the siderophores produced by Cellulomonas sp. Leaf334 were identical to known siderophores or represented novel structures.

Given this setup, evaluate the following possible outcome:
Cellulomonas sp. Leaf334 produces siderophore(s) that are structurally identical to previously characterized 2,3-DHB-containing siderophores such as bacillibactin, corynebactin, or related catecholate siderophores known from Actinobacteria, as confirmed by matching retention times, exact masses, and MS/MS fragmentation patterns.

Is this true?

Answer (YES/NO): NO